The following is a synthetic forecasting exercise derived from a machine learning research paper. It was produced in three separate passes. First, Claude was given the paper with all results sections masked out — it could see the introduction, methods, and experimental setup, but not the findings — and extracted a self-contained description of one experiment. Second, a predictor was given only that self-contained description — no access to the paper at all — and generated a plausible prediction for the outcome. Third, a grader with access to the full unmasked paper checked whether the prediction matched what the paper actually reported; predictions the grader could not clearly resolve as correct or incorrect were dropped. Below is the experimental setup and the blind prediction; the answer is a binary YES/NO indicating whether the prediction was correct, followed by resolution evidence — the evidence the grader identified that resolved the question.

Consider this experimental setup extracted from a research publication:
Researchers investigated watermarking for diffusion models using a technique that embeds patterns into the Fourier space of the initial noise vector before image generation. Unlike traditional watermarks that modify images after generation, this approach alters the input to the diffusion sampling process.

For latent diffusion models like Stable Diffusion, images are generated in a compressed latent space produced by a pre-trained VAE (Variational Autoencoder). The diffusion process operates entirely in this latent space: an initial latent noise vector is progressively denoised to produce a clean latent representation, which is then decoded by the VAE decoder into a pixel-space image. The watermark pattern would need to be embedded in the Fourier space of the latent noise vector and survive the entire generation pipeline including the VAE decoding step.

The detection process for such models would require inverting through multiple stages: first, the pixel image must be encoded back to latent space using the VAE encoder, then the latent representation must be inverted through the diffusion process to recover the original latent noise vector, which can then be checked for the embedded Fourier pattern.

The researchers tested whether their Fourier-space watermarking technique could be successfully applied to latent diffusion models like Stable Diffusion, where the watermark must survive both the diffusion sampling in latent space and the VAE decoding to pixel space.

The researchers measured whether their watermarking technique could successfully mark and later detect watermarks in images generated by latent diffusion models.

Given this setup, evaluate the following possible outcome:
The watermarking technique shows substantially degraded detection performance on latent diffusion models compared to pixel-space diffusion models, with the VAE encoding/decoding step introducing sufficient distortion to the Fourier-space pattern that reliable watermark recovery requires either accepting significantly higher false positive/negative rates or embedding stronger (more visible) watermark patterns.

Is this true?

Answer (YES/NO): NO